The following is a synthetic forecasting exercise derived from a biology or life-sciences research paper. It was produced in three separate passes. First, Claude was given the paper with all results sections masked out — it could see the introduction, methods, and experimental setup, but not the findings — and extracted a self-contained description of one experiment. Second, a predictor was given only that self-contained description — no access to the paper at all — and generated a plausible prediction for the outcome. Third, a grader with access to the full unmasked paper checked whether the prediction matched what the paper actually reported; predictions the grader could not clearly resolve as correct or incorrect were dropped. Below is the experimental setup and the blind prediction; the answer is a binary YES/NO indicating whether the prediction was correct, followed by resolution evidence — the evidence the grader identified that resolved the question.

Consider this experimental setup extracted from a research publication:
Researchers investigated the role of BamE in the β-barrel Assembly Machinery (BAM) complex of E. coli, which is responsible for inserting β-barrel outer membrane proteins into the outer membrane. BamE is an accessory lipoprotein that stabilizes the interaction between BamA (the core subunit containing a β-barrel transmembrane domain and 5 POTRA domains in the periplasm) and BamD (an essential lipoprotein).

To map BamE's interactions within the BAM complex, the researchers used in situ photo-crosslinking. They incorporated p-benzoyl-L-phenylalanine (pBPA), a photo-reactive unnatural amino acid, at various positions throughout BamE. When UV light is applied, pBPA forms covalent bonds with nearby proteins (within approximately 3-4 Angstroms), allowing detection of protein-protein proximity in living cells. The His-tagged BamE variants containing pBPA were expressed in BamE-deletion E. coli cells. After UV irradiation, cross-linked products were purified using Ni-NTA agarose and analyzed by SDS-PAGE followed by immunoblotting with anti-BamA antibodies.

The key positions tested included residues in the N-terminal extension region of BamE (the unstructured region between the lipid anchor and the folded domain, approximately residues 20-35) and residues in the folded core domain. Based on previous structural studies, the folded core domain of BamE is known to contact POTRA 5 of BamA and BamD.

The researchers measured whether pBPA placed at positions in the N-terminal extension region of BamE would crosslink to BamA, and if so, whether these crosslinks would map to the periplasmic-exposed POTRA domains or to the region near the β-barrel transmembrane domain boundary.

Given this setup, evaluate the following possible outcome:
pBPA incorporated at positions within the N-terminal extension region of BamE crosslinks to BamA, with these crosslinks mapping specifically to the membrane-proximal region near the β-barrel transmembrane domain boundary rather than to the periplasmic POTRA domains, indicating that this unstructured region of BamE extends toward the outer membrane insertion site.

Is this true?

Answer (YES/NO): YES